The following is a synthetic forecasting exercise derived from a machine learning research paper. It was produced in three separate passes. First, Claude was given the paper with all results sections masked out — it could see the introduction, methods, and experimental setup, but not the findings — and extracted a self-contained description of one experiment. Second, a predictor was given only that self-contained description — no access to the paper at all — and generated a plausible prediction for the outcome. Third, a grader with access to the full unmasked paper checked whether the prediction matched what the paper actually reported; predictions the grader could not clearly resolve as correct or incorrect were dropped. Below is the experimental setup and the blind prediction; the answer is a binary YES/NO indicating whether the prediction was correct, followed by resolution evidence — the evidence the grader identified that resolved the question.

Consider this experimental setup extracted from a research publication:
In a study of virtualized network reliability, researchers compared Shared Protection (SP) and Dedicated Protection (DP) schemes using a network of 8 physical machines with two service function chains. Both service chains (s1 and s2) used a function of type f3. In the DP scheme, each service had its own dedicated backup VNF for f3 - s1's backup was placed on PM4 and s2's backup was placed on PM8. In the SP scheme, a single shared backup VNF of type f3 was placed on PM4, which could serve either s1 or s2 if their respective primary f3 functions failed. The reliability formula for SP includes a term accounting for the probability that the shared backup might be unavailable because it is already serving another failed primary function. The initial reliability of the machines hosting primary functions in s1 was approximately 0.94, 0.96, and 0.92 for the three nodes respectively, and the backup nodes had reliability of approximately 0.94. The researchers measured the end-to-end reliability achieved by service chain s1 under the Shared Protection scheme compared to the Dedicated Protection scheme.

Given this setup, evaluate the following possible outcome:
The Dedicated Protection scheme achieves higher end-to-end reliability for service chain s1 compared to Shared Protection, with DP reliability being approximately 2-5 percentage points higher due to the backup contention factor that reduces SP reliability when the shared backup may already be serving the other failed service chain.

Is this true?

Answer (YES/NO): NO